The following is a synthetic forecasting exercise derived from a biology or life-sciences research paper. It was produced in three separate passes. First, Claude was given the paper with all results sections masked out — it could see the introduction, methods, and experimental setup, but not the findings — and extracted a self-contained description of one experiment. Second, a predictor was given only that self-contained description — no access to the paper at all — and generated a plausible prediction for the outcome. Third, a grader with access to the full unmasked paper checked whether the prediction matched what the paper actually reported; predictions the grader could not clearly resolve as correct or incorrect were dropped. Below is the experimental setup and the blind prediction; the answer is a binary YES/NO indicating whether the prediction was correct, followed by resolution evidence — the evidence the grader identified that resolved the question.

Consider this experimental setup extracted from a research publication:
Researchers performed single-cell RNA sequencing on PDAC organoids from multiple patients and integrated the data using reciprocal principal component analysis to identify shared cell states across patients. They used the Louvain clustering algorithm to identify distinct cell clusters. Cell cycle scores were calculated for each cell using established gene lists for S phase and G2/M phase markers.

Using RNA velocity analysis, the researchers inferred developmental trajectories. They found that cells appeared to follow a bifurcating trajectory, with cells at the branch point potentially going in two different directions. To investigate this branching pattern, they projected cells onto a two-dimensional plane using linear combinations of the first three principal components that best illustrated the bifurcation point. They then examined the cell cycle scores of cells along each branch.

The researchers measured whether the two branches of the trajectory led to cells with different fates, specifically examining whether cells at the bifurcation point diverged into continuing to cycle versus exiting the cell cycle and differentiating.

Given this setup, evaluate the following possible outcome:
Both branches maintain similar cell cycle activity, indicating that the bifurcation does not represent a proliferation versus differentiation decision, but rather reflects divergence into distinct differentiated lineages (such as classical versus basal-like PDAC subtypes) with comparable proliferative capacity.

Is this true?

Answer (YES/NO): NO